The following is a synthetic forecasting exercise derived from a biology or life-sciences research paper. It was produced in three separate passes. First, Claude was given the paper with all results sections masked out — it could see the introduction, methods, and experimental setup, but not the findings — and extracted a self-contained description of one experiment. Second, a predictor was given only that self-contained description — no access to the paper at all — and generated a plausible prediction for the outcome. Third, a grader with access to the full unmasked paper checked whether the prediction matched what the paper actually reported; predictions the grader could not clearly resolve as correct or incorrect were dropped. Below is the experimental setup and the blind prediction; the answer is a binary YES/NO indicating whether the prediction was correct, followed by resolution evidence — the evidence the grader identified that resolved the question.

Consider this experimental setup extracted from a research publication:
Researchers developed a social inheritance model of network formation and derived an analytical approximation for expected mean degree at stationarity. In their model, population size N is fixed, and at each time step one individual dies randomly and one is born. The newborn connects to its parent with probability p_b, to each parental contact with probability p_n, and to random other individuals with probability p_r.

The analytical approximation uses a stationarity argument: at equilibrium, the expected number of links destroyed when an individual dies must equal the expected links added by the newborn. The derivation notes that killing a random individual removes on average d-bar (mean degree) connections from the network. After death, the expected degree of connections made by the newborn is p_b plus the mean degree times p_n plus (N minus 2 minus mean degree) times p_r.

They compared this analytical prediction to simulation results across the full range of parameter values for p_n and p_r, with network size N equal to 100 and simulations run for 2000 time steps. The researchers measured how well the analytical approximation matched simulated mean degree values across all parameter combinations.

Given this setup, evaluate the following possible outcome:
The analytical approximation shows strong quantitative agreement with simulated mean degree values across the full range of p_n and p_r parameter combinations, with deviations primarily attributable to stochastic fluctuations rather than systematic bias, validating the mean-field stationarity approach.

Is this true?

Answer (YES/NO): YES